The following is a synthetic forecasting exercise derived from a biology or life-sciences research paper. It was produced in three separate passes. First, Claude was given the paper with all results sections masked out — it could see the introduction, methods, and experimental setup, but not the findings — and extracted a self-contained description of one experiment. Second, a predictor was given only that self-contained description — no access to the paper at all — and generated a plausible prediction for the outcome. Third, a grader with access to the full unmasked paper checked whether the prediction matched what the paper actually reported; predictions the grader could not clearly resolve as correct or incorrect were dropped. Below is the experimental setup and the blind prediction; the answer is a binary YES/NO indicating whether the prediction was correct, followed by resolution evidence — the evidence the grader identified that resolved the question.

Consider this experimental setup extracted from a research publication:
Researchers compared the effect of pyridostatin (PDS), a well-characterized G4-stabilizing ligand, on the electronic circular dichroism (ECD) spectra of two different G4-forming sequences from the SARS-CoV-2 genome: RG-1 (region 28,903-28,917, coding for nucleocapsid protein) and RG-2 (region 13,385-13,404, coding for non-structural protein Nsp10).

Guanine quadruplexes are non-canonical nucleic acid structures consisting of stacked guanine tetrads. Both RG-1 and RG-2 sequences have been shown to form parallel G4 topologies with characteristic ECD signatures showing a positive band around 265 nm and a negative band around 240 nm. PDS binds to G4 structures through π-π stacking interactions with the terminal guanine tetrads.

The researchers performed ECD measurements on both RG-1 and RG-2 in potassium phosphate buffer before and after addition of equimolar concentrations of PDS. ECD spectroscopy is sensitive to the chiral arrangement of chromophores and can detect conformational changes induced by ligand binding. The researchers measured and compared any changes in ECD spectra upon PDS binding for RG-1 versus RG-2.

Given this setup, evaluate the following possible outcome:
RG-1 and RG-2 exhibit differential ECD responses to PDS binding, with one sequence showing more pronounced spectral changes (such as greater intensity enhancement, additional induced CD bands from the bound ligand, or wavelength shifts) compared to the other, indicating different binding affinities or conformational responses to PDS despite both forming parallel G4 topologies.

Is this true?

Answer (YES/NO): YES